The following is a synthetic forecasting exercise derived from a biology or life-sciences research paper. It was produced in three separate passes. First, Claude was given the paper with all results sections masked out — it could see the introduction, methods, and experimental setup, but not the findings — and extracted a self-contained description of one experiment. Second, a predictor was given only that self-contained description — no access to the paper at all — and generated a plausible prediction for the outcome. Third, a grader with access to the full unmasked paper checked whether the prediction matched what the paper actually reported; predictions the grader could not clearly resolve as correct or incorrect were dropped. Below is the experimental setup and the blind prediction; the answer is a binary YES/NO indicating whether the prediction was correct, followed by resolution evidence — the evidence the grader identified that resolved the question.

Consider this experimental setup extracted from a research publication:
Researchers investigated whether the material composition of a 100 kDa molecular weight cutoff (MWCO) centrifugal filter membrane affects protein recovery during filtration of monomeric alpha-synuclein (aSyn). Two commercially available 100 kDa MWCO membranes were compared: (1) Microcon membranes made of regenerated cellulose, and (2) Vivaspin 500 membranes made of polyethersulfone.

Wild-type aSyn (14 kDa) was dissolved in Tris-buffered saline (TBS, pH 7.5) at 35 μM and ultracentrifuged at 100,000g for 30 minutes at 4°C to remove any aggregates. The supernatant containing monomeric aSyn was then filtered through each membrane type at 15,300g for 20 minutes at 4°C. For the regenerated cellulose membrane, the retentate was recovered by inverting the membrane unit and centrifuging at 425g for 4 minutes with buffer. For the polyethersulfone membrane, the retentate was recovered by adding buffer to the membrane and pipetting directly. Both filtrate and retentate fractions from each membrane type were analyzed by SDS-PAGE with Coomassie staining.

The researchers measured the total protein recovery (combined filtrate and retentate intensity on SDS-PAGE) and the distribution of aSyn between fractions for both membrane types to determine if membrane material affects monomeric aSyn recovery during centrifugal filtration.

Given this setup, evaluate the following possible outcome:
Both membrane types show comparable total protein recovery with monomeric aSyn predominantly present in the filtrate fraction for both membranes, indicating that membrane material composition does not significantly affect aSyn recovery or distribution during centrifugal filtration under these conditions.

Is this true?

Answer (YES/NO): NO